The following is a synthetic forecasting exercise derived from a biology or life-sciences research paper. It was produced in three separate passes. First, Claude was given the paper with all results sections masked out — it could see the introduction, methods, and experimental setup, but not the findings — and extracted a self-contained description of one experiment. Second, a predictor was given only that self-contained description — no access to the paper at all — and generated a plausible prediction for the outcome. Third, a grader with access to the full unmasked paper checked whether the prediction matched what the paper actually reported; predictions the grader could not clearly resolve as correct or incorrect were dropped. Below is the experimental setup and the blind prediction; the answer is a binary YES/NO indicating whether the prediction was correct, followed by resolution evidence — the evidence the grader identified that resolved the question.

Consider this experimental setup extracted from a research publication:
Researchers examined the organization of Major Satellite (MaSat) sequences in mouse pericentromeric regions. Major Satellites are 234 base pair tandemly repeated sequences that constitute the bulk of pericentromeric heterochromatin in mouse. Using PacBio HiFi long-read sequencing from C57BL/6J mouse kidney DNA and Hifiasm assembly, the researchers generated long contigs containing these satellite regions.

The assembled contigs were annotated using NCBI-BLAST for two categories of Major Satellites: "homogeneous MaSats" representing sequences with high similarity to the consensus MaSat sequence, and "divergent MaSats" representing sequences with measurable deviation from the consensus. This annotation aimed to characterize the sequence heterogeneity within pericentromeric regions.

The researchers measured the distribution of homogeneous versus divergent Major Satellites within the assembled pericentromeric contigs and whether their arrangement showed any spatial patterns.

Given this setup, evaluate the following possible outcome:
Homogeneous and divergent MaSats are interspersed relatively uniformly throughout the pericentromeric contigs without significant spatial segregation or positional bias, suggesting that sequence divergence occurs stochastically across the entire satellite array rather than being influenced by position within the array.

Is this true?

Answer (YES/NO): NO